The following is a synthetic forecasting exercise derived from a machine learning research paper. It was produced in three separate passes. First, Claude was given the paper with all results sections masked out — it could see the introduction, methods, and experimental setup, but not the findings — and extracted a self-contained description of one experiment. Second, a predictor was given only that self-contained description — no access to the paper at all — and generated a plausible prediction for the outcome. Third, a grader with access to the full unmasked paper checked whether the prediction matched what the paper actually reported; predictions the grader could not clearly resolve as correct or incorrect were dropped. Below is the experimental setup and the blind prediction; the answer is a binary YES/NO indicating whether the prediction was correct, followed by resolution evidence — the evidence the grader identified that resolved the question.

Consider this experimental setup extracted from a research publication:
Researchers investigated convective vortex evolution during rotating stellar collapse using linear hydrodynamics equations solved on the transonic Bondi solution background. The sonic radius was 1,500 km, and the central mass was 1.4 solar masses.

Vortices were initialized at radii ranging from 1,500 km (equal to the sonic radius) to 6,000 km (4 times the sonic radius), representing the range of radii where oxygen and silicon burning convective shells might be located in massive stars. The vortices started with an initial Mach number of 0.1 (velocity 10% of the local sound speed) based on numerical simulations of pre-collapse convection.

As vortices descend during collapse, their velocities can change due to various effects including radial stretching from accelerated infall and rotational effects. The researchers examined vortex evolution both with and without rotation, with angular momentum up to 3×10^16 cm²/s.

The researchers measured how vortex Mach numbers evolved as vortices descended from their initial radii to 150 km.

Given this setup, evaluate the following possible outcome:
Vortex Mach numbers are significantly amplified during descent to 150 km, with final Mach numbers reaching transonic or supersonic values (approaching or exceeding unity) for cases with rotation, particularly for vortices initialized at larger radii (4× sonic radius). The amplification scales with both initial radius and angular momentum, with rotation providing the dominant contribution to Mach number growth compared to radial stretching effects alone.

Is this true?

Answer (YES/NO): NO